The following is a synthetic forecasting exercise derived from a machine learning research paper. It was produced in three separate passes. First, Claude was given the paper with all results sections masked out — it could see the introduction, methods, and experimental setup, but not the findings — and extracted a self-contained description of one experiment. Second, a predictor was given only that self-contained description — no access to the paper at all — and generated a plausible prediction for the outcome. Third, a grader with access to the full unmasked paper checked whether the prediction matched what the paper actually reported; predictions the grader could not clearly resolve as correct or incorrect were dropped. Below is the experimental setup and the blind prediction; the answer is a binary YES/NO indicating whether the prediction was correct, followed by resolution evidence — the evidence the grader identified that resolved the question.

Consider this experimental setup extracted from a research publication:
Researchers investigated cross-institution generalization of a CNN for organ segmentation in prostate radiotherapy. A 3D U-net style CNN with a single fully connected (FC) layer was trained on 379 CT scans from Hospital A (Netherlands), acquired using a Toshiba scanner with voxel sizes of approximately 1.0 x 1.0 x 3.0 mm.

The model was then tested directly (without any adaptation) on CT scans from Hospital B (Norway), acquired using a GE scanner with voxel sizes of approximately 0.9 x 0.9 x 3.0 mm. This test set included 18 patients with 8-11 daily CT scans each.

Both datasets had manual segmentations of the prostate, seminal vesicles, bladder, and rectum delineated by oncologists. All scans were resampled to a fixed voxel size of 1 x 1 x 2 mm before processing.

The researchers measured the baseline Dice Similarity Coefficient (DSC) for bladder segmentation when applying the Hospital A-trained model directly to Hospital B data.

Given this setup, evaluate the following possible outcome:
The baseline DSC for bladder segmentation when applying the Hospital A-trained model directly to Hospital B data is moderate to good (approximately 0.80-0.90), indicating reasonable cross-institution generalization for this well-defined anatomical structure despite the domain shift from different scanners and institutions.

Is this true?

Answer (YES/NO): YES